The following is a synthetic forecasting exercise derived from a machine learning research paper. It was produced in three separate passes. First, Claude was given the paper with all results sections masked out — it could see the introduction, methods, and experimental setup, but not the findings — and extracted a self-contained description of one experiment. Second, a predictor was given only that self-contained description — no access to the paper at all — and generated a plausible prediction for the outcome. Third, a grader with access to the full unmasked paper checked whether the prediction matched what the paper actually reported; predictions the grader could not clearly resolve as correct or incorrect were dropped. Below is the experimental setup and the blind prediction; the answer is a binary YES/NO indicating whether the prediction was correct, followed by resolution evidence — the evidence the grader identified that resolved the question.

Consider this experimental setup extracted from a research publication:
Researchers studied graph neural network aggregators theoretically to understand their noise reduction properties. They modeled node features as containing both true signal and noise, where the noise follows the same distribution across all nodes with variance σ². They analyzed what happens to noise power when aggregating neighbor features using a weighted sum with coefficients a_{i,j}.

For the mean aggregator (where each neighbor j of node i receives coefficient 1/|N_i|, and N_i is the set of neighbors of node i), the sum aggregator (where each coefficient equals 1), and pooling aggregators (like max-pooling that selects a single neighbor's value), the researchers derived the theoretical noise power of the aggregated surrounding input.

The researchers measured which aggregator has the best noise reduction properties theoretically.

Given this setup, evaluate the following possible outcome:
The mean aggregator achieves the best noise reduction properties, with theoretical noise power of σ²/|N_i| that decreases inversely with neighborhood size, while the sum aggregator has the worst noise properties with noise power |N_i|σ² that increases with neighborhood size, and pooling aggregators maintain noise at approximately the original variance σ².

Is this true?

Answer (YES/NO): YES